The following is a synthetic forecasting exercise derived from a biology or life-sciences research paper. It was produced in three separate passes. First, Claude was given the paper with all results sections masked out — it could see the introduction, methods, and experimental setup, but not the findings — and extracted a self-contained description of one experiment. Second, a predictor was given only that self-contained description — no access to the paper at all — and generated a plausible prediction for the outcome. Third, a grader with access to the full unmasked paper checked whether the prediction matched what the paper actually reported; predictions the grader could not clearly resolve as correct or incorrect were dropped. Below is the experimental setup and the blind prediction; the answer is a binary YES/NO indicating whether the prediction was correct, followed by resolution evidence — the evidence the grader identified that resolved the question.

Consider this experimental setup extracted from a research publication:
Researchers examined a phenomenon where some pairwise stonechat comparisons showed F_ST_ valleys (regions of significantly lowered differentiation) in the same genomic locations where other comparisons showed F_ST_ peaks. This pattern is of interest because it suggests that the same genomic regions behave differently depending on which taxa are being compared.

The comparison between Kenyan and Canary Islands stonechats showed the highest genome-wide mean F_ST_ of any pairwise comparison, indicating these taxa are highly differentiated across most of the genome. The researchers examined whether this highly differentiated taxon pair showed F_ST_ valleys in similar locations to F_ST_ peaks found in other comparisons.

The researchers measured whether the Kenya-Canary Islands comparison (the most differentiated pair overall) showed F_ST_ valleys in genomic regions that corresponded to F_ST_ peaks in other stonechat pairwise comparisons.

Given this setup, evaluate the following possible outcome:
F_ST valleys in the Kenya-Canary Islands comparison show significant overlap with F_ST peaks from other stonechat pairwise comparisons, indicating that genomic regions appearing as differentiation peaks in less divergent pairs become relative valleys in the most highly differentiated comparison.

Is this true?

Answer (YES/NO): YES